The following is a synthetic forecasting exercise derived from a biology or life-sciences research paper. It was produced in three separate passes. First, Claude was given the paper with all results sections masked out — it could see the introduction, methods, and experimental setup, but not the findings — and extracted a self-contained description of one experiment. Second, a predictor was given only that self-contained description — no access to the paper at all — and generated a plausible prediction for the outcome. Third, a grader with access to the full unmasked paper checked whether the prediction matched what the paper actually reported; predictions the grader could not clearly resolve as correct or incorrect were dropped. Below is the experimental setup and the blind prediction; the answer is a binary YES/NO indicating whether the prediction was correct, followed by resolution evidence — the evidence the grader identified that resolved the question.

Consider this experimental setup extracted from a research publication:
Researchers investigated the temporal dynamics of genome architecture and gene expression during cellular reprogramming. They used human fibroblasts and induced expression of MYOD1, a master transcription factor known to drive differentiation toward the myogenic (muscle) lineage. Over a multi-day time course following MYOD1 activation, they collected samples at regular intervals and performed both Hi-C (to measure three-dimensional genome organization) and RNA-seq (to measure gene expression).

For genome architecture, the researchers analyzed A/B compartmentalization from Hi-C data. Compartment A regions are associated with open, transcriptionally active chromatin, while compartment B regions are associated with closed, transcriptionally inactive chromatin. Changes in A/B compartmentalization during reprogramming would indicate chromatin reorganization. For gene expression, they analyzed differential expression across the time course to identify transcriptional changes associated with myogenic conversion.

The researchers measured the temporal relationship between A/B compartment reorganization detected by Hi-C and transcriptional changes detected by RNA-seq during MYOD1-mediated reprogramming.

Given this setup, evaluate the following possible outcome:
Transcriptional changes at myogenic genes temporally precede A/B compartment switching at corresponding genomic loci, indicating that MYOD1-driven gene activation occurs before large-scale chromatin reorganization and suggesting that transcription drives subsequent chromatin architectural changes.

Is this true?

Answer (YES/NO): NO